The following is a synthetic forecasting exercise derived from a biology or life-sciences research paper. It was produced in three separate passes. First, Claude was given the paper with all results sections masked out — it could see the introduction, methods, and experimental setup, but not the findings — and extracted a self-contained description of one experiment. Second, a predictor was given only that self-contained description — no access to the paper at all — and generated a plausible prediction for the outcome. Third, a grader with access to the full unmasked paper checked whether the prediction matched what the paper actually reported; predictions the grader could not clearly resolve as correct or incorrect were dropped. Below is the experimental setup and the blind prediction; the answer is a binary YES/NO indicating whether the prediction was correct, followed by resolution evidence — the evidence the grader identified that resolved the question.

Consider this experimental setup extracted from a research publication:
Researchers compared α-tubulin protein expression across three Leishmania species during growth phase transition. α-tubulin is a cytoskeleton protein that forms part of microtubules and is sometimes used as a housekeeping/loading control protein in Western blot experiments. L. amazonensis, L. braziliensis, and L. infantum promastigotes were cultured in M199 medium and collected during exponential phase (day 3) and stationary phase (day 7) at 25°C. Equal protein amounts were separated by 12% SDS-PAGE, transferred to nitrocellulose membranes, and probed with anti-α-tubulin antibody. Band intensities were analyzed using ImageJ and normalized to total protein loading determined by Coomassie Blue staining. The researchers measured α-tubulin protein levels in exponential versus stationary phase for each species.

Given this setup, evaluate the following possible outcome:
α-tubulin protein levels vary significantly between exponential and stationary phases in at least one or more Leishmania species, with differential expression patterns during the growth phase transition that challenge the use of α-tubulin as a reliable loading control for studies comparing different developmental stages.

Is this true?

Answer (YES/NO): YES